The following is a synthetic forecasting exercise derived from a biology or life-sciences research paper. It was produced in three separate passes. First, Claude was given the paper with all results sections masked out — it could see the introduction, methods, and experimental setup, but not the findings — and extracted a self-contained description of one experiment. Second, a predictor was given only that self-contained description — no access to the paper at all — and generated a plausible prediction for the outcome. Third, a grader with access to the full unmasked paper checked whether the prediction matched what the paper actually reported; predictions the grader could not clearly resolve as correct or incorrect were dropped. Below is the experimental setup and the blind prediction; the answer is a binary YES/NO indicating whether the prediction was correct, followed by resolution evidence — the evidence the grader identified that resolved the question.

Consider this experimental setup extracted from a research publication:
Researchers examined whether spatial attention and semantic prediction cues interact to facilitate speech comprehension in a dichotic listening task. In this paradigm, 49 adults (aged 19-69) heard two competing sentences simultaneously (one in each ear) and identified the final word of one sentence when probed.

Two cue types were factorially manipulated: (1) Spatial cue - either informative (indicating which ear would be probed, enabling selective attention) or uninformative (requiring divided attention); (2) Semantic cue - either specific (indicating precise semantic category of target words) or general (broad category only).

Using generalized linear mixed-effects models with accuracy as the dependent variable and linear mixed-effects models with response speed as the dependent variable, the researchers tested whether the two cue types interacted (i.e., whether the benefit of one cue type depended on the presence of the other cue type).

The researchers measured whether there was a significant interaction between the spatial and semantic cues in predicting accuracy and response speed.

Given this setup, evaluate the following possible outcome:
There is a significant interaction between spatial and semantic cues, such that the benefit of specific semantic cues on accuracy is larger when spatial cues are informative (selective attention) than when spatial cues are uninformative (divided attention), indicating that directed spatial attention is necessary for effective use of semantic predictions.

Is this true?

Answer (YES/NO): NO